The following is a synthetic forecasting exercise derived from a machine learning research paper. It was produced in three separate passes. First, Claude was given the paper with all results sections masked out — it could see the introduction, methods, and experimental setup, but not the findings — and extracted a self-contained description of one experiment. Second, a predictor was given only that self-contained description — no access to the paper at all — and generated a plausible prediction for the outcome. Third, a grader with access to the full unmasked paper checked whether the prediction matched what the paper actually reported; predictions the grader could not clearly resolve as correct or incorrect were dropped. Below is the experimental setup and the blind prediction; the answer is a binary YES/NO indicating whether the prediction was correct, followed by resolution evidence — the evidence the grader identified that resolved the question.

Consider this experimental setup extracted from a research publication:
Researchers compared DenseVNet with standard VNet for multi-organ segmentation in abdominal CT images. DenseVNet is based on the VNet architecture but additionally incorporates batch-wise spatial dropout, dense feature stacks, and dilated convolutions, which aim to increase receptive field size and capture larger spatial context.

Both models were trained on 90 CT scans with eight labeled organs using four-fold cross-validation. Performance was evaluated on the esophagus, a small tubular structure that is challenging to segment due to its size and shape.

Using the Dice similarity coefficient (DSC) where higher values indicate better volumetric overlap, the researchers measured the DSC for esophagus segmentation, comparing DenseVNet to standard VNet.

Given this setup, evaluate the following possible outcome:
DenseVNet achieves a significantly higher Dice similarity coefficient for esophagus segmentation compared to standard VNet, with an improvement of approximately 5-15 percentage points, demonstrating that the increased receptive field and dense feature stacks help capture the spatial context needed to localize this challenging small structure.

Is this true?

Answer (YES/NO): NO